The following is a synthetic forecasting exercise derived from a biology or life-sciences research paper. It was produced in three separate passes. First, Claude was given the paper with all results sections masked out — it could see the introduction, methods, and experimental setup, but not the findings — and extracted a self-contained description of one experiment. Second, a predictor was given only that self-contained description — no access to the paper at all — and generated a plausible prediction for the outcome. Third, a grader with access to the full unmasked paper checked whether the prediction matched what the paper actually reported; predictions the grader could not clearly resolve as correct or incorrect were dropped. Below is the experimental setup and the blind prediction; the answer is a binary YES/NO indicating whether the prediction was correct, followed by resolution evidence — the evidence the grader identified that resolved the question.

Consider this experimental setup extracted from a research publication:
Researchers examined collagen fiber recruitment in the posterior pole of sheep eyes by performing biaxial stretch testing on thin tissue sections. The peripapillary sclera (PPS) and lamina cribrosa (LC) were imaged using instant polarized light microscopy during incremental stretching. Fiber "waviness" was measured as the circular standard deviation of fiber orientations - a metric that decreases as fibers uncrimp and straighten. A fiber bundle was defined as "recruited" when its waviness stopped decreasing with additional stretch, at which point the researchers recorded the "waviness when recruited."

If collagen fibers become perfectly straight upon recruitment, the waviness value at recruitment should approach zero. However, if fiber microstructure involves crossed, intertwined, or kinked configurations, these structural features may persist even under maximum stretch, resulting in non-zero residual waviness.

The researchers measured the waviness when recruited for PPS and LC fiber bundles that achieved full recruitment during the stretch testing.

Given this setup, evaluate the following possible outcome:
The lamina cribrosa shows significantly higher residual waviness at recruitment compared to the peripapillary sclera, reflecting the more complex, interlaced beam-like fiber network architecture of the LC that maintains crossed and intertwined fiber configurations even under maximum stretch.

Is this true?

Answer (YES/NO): NO